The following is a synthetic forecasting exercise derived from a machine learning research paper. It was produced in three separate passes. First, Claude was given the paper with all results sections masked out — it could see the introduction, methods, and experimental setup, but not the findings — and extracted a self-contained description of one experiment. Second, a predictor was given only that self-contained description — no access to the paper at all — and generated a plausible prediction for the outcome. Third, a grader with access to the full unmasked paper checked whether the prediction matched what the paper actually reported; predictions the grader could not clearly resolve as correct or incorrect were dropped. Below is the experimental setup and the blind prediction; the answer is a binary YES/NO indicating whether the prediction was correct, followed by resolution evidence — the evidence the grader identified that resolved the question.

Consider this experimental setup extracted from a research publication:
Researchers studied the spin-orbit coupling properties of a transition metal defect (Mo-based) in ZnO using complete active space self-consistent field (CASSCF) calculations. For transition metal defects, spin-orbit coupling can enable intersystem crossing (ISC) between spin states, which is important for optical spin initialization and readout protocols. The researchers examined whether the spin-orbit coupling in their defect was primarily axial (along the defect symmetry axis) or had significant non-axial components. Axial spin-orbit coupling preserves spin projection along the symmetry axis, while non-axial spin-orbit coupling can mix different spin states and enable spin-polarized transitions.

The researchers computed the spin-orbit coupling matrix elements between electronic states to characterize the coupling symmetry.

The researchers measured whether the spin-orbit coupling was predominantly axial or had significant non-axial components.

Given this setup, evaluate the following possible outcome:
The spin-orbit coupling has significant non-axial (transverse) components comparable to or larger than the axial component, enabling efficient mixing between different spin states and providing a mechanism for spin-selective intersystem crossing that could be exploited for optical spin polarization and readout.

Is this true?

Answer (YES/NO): YES